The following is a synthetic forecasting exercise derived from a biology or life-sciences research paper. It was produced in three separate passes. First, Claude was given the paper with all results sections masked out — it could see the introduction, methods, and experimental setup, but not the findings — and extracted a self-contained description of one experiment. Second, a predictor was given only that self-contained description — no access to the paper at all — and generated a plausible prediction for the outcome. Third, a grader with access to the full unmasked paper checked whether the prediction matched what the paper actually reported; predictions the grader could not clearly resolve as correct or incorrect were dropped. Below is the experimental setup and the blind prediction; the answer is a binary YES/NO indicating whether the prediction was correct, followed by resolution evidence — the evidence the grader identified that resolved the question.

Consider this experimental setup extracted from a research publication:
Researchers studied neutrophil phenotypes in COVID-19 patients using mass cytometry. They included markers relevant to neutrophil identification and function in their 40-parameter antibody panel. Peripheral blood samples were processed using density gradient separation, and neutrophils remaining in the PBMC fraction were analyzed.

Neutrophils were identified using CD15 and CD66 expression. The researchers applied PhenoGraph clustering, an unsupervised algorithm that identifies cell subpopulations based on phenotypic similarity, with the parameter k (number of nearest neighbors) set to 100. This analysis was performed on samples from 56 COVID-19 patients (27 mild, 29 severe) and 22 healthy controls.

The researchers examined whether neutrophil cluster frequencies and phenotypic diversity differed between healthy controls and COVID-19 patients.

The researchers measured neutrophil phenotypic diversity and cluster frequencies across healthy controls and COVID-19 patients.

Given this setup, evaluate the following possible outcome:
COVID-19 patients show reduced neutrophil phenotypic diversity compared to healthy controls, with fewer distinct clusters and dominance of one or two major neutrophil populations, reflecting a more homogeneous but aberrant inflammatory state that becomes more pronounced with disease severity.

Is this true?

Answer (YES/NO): NO